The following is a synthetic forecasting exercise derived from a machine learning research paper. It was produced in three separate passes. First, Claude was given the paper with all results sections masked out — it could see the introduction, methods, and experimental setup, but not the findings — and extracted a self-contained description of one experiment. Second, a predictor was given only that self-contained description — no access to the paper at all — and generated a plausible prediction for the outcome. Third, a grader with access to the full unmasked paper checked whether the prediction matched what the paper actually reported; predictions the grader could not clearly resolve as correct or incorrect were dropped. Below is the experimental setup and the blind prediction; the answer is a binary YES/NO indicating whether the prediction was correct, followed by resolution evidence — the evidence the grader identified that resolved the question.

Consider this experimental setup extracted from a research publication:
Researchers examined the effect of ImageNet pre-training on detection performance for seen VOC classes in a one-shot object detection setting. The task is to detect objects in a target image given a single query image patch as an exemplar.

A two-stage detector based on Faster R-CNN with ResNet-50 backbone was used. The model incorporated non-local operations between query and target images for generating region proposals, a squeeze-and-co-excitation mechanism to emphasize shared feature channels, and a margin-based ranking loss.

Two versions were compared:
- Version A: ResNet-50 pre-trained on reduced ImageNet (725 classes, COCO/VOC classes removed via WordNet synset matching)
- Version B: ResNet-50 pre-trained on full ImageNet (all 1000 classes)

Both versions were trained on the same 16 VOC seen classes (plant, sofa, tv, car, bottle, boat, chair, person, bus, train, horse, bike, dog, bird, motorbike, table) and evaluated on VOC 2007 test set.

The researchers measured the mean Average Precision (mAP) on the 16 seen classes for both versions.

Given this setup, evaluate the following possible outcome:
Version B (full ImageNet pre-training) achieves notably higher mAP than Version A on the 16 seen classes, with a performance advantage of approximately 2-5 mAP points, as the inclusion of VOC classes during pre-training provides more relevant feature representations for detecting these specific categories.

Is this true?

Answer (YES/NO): YES